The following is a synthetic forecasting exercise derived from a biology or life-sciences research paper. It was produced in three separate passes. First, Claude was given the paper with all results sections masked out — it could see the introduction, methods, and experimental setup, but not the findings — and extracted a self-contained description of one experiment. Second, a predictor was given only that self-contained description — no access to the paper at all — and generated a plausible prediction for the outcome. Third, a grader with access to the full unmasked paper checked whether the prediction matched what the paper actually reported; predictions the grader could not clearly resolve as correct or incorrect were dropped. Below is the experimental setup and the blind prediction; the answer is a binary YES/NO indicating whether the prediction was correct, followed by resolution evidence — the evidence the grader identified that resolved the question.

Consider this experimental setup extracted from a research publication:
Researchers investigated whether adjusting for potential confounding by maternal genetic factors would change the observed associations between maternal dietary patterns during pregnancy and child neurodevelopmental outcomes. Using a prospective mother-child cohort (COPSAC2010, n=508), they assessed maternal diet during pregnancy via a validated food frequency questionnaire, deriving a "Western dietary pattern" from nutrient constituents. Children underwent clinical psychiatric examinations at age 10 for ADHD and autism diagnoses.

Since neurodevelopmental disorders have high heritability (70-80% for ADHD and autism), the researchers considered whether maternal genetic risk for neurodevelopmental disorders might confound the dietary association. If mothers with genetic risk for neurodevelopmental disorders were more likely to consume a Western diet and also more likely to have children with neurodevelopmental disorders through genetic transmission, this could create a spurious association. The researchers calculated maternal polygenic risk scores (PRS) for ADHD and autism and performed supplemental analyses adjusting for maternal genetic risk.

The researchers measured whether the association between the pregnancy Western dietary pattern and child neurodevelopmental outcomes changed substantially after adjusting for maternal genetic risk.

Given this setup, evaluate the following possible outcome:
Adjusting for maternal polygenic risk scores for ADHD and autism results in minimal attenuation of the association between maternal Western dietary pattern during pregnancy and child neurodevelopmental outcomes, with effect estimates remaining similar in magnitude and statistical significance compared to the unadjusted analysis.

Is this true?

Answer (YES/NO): YES